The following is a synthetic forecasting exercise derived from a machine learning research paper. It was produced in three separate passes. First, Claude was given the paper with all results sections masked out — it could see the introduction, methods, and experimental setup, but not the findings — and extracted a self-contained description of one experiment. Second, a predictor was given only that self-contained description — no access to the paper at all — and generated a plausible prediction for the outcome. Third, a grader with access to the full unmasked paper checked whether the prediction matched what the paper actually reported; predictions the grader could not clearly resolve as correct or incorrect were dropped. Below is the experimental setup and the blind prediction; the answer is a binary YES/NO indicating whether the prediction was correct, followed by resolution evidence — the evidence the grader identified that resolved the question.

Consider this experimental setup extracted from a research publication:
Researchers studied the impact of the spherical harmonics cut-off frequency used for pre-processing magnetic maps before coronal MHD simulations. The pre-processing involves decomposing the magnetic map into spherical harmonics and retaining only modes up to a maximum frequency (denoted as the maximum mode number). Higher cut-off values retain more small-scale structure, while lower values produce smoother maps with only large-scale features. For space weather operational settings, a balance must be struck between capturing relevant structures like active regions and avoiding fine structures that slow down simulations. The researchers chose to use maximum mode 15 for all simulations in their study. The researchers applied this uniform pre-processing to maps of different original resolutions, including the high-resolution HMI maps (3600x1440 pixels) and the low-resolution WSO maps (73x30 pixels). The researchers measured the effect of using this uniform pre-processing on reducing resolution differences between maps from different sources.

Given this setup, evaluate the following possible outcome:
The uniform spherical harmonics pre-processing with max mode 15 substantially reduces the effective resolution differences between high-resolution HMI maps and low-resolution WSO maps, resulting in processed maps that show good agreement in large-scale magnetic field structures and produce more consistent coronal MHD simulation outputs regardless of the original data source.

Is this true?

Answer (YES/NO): NO